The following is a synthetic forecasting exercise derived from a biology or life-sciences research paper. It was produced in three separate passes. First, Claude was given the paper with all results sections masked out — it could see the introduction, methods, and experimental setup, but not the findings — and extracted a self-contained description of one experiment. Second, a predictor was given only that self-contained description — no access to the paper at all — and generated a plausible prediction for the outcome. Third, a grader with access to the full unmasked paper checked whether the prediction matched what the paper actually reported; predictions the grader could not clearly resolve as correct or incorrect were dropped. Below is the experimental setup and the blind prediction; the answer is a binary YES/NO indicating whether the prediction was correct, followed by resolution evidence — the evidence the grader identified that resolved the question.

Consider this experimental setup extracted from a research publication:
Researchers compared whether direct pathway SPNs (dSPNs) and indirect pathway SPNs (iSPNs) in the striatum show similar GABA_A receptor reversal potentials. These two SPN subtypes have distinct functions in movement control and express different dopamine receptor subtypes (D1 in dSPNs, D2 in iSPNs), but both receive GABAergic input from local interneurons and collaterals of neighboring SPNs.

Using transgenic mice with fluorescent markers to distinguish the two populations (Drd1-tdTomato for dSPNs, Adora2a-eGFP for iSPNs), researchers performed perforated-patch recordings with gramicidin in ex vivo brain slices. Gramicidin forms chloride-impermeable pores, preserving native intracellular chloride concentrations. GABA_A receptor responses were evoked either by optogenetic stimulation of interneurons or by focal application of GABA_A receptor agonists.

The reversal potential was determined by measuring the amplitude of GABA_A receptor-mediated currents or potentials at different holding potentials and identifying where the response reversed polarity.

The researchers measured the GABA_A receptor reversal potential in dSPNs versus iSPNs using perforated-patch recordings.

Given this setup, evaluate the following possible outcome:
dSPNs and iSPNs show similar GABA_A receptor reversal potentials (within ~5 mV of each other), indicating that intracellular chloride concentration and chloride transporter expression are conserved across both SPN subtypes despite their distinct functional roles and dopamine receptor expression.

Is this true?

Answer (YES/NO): YES